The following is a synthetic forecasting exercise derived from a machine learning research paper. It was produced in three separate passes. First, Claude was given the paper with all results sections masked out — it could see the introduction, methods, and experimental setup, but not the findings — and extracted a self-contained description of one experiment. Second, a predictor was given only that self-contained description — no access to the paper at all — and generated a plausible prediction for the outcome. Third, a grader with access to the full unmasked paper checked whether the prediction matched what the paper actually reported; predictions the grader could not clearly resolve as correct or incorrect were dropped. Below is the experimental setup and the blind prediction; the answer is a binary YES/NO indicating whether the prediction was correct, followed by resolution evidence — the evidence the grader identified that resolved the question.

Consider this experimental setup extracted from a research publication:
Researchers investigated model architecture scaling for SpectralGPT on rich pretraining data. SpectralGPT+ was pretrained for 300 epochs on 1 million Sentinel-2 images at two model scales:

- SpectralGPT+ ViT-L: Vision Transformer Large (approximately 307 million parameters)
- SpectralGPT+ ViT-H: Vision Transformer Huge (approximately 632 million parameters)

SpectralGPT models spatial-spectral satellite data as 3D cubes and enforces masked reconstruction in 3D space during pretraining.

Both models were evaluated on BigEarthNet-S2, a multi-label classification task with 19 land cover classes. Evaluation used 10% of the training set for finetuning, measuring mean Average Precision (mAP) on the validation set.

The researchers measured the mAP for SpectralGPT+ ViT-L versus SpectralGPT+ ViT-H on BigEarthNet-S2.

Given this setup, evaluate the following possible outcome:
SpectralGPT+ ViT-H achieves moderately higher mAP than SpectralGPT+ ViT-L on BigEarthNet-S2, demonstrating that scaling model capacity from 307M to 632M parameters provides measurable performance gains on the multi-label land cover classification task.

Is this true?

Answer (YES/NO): YES